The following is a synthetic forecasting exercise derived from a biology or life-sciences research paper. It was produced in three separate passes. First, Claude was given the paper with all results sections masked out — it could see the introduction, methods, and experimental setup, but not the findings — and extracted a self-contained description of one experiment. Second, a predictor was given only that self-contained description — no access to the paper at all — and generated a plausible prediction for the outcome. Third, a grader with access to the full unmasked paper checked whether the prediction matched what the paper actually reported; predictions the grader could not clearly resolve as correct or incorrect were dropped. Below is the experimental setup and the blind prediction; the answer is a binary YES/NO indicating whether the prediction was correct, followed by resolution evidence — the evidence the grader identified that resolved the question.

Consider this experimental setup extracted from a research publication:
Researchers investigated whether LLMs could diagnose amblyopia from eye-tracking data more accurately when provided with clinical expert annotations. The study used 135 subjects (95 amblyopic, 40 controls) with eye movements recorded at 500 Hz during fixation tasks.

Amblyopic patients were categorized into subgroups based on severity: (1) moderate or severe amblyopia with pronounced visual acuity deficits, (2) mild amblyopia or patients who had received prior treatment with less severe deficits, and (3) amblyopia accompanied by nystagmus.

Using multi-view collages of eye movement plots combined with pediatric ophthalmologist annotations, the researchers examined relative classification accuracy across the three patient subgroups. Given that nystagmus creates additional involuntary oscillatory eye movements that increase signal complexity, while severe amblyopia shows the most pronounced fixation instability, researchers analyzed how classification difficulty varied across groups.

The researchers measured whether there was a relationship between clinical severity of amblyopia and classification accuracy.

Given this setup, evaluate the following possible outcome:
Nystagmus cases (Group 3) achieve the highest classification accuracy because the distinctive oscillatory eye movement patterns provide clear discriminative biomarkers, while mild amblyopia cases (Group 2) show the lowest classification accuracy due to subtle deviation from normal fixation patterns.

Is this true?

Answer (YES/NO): YES